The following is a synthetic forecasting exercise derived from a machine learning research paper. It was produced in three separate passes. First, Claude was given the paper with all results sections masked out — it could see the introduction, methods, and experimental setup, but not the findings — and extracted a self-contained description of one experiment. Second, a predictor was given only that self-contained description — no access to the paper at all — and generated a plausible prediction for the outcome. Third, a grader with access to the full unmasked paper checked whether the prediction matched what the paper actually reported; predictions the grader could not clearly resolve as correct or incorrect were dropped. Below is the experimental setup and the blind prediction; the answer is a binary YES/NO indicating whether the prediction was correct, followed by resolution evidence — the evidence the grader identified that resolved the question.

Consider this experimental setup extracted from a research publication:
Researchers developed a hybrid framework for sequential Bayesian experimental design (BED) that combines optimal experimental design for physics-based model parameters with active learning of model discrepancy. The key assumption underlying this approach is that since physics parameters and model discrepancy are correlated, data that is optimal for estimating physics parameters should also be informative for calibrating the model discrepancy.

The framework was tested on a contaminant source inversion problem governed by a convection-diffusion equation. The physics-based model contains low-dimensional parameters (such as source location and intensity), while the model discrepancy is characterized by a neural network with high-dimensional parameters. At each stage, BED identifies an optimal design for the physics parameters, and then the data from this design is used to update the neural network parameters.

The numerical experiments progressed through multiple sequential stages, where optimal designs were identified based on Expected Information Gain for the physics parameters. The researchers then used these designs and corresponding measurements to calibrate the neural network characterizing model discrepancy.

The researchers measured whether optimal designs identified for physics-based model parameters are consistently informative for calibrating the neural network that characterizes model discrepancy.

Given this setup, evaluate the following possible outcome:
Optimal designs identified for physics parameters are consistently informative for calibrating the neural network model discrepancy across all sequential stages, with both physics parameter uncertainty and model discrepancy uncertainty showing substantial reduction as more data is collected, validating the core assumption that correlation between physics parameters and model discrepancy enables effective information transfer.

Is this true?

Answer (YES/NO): NO